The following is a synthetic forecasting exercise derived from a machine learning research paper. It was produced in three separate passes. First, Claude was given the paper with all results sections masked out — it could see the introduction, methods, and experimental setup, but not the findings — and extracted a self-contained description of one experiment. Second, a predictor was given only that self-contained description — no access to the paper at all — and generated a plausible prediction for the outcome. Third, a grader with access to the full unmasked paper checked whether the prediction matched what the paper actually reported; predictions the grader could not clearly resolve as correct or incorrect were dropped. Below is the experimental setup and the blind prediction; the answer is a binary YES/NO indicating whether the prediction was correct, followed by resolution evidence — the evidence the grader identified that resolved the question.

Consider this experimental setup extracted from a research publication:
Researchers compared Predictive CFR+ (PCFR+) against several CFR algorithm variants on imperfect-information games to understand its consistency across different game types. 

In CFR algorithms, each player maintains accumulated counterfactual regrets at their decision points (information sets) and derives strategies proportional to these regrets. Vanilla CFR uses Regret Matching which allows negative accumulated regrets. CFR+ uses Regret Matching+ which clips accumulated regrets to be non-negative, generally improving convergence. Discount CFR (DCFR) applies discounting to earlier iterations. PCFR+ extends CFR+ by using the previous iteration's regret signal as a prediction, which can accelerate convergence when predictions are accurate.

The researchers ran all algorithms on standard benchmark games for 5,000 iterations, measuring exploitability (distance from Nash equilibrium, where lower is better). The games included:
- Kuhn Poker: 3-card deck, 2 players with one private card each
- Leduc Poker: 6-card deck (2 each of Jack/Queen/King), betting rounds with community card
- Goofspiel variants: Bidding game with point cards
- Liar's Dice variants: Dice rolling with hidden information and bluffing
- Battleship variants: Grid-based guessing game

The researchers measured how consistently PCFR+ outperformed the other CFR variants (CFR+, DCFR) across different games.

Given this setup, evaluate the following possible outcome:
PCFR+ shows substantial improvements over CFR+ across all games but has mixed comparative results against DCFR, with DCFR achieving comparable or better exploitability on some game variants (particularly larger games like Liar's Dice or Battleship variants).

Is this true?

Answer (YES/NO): NO